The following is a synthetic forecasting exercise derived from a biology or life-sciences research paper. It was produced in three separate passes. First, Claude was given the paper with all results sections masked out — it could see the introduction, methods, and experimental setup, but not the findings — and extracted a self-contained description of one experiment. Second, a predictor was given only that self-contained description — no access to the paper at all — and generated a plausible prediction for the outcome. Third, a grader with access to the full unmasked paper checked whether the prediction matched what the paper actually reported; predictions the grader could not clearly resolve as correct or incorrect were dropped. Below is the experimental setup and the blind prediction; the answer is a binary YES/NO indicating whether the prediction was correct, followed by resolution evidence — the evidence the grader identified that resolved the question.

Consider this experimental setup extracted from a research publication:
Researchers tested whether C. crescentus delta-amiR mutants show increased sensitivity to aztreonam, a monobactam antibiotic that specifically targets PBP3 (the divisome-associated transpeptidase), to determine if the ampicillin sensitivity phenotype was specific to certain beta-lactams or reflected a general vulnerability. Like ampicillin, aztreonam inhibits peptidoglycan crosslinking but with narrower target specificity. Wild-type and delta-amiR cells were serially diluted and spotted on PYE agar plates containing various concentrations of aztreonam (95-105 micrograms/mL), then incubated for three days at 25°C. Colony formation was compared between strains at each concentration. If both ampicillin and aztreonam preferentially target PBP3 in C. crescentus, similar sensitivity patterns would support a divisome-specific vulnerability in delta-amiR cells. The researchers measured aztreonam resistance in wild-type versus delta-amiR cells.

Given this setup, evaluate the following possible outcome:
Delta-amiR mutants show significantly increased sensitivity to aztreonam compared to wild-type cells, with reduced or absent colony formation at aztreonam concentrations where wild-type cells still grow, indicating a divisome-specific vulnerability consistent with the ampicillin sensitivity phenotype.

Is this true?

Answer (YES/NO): YES